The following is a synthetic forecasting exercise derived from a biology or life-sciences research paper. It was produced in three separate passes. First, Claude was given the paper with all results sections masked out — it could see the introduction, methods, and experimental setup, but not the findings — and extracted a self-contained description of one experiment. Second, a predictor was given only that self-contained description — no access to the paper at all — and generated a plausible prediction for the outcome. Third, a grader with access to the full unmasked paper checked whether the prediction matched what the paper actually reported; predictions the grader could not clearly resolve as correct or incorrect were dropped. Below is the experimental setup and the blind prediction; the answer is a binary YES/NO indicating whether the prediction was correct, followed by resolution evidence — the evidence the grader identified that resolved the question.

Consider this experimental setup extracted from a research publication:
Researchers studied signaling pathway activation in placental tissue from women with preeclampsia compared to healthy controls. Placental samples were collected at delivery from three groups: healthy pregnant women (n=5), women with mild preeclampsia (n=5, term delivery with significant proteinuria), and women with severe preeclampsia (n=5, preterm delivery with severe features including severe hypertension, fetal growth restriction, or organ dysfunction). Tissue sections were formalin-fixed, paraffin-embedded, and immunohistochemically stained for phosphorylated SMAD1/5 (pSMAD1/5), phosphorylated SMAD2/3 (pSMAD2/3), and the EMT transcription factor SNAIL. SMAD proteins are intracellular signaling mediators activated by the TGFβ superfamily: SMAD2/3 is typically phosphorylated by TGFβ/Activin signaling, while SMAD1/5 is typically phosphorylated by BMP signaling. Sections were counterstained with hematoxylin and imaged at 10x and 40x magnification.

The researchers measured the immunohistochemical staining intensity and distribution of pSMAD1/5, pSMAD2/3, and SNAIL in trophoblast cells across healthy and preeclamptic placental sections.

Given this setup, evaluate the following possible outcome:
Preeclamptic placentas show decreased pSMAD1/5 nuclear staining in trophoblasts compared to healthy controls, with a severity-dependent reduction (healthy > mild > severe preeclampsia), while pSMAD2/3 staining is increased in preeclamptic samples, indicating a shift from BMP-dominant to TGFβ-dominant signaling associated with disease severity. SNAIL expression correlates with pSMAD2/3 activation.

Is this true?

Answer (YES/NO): NO